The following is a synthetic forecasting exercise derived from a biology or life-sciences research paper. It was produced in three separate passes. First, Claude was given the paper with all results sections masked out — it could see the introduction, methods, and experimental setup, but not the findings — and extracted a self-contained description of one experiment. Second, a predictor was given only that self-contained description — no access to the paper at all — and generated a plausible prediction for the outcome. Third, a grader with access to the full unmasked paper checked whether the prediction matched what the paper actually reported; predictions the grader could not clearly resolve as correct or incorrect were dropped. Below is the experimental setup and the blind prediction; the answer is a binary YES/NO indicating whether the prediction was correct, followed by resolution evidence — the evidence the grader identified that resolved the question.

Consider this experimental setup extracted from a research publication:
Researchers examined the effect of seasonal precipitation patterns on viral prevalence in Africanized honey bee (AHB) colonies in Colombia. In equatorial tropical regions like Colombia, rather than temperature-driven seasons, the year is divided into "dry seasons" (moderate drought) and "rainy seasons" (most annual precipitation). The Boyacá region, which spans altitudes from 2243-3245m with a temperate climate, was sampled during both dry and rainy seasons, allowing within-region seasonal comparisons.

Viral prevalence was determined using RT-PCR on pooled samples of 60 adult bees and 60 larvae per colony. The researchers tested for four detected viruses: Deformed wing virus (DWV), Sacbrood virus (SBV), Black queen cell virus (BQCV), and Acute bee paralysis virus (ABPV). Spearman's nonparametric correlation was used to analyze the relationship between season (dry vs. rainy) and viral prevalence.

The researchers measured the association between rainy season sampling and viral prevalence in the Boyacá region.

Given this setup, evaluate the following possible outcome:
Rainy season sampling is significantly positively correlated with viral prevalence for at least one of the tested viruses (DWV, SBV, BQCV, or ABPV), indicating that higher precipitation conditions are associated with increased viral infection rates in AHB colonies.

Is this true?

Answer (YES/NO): YES